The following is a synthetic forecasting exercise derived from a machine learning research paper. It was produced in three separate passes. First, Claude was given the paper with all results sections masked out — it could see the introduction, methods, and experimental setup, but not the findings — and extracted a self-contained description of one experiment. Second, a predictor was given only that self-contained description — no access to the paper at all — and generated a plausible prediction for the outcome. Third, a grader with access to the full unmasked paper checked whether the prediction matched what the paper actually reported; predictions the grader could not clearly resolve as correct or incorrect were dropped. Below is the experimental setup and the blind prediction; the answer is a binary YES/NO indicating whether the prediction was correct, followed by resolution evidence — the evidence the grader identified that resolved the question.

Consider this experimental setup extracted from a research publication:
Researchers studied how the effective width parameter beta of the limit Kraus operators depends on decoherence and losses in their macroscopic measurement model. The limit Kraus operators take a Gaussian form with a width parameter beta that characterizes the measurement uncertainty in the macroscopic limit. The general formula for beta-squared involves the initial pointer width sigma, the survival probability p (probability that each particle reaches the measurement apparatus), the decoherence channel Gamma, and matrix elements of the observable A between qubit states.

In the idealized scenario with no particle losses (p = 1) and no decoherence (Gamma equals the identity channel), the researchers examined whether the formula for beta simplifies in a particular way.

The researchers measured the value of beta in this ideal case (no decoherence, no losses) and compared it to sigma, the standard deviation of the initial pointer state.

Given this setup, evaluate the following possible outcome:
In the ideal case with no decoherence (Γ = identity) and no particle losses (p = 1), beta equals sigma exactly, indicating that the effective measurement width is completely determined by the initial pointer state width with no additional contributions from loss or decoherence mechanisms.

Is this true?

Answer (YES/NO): YES